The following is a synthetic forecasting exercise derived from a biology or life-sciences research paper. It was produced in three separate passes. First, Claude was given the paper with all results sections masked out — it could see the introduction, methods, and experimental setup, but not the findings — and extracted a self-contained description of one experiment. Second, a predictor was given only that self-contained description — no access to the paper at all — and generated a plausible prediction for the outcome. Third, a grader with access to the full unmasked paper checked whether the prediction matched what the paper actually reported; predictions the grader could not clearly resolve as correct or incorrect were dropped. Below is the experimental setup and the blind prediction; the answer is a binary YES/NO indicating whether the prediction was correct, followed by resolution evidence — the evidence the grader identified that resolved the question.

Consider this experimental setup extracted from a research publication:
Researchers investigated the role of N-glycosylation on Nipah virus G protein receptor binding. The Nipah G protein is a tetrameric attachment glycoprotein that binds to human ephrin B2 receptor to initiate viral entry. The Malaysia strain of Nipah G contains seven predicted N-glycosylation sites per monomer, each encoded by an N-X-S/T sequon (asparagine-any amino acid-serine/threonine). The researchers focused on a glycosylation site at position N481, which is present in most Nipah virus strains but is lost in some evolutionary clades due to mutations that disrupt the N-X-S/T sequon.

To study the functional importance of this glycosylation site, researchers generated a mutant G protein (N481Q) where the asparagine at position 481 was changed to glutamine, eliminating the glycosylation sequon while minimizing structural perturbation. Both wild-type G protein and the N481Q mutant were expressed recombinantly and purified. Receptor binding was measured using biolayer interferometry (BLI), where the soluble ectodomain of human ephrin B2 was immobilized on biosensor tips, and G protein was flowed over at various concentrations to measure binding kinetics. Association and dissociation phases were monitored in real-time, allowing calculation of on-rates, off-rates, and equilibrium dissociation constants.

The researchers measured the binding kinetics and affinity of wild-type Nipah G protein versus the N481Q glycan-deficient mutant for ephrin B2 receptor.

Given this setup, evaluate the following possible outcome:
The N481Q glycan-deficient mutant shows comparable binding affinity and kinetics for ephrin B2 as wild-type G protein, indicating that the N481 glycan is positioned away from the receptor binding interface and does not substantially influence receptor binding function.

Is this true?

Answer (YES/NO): NO